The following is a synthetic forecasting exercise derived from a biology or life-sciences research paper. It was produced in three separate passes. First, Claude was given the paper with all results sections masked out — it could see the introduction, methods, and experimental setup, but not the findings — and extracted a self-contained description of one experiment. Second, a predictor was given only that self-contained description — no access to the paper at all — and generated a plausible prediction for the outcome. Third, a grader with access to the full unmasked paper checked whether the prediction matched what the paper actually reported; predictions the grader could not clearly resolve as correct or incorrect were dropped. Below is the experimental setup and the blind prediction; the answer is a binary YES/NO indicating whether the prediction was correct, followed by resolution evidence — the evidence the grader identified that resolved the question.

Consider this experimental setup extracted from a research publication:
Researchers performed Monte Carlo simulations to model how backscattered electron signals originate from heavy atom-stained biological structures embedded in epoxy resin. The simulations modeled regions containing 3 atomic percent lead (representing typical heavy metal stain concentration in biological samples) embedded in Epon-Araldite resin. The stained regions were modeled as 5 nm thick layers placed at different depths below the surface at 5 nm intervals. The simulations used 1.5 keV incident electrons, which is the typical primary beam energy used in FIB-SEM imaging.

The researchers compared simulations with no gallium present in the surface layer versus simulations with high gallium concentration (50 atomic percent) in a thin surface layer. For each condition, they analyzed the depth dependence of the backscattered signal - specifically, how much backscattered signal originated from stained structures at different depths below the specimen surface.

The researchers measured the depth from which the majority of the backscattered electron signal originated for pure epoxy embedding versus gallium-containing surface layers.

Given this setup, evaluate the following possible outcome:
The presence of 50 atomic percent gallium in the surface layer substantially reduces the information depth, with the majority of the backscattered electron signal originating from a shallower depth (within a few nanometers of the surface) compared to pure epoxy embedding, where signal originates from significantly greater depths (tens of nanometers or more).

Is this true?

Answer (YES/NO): YES